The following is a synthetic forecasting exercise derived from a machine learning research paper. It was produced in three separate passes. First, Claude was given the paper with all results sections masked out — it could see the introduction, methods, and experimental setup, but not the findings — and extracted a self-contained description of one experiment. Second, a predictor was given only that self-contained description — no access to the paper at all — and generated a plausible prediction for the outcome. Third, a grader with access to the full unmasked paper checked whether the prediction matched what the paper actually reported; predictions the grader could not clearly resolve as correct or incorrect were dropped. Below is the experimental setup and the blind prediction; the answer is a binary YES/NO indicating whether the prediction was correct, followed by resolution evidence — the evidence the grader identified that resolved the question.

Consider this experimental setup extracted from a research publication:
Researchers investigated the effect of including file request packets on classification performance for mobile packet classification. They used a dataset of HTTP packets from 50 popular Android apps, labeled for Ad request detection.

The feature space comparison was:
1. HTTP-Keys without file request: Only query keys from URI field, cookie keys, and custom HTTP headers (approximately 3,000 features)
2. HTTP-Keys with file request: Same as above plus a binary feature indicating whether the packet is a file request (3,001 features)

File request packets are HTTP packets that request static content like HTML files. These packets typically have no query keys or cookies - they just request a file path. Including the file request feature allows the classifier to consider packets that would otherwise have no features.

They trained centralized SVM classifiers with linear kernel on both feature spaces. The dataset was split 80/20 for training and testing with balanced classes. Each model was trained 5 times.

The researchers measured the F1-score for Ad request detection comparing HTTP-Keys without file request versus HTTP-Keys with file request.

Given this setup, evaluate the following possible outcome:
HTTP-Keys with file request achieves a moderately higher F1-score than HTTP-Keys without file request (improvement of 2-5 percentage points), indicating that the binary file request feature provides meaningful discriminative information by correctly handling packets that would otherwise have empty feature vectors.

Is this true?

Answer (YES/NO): NO